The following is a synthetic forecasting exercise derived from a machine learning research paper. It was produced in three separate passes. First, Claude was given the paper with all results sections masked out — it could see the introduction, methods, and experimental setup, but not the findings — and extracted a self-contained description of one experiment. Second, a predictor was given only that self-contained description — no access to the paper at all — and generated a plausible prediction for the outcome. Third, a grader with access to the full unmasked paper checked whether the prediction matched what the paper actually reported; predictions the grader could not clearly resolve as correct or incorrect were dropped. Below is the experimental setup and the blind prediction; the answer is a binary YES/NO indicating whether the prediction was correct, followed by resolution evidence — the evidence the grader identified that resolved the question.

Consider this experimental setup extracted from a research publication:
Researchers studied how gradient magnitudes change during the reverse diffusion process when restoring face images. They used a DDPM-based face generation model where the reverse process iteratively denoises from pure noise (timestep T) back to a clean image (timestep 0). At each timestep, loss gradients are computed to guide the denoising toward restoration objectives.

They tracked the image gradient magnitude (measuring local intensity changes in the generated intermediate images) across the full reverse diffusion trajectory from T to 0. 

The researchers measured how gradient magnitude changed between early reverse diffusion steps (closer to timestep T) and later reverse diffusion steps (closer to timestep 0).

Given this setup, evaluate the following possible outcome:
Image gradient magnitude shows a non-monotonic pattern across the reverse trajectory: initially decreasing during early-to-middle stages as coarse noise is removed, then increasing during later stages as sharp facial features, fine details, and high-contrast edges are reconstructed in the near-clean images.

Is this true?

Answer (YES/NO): NO